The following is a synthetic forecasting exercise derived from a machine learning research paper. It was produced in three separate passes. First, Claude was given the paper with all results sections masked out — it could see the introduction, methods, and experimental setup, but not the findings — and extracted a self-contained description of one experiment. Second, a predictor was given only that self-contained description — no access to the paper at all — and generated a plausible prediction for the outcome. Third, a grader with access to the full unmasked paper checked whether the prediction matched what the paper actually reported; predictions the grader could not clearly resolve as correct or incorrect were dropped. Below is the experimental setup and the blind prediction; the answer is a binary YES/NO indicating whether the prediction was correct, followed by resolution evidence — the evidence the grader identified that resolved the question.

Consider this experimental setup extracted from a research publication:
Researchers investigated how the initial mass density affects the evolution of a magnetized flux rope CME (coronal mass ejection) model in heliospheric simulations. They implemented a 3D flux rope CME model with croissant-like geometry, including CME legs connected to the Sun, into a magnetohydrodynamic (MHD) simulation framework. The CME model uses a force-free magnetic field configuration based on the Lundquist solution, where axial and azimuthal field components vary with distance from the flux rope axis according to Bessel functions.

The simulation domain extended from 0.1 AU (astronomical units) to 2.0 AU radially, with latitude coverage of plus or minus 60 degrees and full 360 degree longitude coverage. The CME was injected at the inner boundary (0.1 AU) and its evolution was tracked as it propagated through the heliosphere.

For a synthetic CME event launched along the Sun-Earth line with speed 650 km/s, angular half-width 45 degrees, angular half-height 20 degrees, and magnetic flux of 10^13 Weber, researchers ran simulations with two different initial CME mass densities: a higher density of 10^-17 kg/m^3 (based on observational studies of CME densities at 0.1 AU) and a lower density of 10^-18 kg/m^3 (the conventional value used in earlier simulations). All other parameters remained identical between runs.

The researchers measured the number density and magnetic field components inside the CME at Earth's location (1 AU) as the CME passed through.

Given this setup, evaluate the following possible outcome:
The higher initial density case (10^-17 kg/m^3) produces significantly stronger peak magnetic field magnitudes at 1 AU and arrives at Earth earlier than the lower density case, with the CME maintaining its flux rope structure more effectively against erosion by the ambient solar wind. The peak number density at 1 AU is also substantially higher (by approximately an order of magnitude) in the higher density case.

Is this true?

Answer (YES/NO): NO